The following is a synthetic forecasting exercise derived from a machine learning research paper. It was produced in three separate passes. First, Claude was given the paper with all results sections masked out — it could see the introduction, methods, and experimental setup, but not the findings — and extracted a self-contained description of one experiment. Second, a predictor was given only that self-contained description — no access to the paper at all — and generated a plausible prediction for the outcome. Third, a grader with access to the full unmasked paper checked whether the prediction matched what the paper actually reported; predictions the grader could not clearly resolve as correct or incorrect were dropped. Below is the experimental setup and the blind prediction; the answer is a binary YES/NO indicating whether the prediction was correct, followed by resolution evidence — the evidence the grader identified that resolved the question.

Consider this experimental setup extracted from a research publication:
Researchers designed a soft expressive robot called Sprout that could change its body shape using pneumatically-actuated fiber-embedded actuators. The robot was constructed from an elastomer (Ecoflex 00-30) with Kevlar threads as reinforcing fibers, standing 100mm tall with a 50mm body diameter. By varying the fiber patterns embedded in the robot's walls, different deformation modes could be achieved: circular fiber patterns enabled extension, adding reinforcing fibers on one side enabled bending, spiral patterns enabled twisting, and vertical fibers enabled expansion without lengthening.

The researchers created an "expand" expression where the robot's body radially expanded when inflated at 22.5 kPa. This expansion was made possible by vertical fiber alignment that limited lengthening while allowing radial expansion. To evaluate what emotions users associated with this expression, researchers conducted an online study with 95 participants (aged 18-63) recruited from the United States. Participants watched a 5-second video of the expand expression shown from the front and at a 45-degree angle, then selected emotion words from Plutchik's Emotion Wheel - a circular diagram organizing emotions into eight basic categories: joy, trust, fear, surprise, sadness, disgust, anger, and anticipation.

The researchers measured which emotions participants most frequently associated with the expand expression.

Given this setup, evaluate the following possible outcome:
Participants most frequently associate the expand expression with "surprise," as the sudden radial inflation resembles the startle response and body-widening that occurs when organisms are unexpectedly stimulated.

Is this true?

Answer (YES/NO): NO